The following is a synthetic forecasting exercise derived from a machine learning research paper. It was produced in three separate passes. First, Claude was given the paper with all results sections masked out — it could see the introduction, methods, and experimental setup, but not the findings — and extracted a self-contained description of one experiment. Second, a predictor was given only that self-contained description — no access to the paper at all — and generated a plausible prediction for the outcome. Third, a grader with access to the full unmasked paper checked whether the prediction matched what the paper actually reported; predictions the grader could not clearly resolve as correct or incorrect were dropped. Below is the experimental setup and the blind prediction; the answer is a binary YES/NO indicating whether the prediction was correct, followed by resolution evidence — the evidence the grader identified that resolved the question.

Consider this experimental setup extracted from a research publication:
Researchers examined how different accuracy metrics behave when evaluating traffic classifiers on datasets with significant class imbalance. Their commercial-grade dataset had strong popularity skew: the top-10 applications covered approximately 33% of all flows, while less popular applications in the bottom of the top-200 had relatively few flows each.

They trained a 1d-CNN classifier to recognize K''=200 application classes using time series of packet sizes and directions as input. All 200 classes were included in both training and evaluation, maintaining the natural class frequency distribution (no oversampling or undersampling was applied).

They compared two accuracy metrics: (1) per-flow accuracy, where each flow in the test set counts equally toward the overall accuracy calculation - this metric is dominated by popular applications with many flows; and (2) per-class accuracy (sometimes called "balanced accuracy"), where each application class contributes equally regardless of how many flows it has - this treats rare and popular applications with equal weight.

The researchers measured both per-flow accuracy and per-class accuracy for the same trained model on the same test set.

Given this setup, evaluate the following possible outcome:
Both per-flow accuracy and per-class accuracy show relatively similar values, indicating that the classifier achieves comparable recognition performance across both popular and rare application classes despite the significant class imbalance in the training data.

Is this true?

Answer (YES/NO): NO